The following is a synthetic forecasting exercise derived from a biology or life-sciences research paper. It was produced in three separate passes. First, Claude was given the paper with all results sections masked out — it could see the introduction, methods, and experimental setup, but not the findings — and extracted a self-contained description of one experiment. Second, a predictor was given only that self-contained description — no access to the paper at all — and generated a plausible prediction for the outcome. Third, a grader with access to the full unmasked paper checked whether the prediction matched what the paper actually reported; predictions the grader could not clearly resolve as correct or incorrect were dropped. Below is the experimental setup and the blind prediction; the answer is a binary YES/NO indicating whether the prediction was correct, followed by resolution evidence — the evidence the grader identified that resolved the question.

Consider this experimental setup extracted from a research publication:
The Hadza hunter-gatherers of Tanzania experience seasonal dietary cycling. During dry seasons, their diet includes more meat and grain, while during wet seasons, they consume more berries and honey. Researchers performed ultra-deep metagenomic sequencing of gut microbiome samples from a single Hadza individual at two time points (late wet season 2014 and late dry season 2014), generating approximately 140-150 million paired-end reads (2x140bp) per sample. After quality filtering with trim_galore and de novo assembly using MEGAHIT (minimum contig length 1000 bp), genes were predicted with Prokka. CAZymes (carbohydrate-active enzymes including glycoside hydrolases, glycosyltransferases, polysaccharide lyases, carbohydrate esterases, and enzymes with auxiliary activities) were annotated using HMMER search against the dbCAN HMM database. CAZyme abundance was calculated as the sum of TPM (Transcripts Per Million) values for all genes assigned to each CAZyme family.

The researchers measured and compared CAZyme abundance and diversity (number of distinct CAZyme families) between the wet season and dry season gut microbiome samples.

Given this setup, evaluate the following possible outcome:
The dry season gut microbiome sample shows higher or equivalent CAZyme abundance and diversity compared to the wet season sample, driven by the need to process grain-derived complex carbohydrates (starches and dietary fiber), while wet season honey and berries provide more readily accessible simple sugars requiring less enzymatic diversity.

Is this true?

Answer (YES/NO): YES